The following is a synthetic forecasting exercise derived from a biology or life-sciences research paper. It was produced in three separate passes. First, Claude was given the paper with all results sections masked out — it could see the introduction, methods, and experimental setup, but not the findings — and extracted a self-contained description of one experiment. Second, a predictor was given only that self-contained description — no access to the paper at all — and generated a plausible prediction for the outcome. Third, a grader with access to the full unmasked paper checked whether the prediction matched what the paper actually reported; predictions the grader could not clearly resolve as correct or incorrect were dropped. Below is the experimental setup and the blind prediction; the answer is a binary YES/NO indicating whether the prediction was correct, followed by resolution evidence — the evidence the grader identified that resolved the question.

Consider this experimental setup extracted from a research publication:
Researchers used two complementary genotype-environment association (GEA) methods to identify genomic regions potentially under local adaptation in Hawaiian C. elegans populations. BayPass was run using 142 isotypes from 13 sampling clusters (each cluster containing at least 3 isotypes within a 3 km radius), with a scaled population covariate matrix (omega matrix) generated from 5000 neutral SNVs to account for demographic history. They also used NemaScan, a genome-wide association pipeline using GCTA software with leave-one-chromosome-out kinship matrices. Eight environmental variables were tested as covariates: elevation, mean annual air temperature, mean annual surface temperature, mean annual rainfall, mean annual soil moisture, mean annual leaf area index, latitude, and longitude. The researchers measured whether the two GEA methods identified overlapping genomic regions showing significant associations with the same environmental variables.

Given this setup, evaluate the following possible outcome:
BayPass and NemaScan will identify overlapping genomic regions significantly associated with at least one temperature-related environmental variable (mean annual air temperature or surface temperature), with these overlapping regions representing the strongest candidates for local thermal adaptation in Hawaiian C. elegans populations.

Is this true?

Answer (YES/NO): YES